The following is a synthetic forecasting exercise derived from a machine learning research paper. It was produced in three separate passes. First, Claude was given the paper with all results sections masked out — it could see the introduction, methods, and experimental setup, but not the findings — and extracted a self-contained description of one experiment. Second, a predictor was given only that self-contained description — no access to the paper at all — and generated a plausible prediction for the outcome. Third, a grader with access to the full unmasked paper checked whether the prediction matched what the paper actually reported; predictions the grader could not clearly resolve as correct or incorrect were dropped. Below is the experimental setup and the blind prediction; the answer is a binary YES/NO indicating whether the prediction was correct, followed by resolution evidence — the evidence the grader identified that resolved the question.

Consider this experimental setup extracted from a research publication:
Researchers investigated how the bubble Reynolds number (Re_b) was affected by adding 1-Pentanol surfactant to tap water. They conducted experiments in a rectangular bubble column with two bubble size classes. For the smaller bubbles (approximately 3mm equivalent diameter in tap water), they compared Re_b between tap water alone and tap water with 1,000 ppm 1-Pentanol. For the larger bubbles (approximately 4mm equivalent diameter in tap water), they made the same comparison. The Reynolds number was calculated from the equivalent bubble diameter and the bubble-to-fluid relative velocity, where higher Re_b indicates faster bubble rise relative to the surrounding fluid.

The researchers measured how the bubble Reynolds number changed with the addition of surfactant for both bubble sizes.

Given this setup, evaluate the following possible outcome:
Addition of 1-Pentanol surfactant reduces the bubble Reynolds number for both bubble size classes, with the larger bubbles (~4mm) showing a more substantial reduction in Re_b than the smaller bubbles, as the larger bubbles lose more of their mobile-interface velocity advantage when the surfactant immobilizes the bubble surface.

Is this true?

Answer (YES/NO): NO